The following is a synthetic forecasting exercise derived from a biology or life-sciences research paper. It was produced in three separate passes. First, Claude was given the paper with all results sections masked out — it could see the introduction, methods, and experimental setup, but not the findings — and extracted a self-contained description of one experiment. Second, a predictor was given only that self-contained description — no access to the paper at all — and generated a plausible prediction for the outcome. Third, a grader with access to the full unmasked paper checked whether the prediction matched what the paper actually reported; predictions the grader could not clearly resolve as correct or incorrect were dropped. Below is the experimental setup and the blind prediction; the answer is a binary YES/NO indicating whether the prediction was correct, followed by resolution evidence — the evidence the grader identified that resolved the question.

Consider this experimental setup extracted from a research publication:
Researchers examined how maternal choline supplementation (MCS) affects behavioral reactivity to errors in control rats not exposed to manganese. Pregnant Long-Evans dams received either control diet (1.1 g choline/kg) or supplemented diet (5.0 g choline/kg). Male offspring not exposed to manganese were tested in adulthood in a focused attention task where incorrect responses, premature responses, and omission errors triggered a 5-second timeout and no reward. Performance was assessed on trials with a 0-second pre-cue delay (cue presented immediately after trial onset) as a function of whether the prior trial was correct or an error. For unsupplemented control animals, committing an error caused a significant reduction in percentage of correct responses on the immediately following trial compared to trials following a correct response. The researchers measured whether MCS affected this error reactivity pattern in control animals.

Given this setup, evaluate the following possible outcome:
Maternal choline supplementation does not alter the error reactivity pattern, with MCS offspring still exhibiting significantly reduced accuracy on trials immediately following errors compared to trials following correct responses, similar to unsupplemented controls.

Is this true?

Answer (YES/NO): NO